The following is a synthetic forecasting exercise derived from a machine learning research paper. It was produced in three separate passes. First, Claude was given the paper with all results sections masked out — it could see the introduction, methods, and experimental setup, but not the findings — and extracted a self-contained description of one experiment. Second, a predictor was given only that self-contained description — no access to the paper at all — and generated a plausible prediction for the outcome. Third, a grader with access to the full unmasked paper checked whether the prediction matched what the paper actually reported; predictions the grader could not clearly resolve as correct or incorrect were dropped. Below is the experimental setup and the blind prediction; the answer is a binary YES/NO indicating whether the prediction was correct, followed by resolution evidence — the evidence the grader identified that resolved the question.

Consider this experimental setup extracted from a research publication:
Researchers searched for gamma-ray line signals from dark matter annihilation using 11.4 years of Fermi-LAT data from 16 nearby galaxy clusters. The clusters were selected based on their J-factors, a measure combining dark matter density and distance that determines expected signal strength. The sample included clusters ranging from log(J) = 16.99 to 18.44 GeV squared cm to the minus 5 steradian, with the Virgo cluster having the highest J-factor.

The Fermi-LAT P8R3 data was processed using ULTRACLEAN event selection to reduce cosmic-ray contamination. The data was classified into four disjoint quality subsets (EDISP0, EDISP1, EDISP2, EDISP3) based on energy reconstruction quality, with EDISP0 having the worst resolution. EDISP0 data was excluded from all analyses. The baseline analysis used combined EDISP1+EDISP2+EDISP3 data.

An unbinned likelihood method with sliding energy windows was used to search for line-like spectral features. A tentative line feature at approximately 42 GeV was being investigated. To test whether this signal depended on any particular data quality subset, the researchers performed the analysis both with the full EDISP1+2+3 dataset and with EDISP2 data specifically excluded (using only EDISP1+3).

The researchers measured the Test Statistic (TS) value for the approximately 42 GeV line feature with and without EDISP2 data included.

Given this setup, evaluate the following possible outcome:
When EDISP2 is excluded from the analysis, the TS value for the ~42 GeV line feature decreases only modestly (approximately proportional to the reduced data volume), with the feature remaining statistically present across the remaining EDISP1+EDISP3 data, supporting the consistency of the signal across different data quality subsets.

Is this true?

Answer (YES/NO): NO